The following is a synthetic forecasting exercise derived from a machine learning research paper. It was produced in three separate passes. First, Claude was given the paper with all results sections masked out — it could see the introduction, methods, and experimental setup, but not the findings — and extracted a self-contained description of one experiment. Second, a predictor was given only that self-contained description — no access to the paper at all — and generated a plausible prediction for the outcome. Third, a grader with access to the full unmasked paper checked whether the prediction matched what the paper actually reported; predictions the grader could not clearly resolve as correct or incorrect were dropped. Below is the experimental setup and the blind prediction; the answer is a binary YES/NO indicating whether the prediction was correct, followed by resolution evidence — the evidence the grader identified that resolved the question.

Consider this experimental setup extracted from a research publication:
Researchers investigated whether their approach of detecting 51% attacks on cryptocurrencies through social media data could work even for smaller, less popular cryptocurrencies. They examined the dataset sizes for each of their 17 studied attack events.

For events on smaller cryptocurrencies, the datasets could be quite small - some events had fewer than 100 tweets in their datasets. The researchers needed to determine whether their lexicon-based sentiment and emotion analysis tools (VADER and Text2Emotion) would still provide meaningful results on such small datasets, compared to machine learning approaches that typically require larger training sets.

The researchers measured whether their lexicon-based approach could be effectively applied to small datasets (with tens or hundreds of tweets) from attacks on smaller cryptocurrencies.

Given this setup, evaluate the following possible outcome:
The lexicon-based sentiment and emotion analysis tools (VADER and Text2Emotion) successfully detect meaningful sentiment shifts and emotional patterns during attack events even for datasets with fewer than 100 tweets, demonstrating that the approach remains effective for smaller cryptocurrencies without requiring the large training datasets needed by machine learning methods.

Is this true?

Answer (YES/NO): YES